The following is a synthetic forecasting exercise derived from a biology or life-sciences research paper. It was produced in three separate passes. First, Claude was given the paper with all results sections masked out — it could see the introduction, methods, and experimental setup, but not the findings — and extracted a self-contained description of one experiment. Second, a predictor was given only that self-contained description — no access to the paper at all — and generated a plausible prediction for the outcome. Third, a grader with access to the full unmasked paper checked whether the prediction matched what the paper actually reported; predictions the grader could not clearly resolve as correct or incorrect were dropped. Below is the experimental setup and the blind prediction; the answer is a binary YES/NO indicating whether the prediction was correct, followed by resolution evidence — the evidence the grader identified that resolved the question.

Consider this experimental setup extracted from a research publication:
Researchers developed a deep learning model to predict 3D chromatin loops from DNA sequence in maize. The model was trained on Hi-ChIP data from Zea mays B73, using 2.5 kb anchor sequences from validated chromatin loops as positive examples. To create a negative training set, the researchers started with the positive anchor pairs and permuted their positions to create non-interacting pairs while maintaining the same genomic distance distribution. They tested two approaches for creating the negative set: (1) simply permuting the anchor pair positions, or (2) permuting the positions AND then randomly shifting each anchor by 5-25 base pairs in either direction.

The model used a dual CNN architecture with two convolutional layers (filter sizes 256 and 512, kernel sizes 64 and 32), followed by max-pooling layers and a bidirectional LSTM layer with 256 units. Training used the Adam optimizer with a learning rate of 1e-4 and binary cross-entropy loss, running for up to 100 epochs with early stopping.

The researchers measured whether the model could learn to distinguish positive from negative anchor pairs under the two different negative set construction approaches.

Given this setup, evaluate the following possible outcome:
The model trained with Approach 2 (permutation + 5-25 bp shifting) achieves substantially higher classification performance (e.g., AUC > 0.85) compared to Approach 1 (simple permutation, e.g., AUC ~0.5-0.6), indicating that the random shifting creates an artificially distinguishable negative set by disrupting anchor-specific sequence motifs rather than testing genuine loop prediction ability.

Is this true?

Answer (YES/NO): NO